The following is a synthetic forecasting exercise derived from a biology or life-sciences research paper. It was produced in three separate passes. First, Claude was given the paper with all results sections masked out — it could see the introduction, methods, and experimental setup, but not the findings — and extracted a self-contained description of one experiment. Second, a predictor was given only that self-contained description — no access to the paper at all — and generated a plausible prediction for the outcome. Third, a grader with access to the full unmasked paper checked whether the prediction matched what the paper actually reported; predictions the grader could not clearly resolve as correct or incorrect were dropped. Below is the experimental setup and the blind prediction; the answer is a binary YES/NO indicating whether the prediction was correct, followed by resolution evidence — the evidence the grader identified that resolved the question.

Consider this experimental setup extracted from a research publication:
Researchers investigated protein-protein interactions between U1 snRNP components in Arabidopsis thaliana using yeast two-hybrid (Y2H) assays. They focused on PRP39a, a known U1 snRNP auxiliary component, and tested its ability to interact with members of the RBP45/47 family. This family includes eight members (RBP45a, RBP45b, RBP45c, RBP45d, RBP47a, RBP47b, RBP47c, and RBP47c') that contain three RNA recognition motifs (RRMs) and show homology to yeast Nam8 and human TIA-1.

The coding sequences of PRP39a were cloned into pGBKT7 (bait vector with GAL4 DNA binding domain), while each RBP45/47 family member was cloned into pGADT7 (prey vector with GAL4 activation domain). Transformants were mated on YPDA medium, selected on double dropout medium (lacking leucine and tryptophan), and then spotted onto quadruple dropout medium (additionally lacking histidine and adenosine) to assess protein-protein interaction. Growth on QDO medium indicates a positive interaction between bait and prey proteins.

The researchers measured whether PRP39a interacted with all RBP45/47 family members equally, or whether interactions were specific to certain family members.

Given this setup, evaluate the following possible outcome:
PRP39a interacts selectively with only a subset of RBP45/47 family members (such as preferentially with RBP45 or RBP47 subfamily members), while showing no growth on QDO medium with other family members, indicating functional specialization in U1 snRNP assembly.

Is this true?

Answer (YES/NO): NO